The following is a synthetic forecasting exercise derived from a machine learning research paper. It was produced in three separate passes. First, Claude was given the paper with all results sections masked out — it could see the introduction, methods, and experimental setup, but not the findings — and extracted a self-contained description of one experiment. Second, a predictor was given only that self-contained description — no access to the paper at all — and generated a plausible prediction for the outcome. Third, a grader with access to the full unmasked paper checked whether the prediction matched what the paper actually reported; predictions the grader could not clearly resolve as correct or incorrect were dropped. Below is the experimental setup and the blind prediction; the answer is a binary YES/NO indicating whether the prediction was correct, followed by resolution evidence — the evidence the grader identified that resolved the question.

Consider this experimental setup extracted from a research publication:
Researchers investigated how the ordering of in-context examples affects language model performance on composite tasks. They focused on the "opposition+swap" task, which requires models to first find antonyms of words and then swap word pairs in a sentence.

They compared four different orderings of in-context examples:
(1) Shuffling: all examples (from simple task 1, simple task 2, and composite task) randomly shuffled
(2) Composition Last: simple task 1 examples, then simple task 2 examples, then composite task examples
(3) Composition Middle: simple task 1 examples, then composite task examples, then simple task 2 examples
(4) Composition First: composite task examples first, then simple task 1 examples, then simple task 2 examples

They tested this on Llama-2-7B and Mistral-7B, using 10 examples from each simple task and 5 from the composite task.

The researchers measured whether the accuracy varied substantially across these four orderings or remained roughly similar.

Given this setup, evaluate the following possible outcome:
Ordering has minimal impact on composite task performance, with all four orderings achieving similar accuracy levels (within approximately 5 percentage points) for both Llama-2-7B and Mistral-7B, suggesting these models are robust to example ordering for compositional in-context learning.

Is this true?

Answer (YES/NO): NO